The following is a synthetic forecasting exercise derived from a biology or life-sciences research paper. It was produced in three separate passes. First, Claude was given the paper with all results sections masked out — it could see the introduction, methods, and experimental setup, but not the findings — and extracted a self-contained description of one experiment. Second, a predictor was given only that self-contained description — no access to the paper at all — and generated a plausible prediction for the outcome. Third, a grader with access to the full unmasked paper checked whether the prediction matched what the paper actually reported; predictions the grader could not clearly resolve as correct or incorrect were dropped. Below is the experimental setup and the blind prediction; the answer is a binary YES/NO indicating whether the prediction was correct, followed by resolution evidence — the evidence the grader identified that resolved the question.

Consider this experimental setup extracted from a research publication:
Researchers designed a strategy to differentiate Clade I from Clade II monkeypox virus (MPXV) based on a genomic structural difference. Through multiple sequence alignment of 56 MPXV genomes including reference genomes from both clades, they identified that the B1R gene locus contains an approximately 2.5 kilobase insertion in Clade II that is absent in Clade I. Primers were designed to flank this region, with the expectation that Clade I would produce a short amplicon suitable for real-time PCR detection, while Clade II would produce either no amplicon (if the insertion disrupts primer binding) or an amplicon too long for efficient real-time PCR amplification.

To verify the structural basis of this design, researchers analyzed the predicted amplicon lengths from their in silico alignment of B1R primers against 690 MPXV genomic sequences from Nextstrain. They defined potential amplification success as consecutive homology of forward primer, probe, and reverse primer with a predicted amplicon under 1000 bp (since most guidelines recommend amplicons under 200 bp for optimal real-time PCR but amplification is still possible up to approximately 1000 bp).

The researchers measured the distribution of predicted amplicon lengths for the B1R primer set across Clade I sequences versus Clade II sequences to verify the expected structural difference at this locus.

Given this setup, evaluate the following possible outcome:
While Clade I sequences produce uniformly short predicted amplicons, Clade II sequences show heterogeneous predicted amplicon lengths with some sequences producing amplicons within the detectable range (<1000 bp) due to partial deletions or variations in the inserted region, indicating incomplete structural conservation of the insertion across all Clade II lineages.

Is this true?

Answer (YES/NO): NO